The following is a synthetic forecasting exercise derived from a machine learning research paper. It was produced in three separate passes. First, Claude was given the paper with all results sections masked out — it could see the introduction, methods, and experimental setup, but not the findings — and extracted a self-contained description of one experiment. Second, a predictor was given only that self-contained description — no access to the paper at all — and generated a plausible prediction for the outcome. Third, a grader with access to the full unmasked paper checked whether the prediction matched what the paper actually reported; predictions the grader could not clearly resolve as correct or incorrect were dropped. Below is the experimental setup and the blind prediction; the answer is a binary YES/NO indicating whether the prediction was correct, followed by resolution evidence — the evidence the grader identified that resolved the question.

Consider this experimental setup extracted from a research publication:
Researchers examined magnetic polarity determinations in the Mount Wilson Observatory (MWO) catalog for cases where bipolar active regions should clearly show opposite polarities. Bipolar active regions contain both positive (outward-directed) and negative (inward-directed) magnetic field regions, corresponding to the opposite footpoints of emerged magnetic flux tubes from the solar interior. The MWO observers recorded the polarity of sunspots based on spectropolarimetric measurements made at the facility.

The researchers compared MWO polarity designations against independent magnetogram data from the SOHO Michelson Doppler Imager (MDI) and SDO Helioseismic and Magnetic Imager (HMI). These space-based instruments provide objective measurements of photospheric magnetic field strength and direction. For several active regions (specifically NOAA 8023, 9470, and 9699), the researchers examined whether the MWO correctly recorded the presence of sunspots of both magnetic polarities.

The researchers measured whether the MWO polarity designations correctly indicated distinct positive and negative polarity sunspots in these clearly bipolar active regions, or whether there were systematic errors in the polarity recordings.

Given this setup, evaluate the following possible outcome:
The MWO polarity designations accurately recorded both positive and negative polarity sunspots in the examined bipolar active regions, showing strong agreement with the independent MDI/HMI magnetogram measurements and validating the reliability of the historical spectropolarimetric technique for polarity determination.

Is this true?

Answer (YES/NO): NO